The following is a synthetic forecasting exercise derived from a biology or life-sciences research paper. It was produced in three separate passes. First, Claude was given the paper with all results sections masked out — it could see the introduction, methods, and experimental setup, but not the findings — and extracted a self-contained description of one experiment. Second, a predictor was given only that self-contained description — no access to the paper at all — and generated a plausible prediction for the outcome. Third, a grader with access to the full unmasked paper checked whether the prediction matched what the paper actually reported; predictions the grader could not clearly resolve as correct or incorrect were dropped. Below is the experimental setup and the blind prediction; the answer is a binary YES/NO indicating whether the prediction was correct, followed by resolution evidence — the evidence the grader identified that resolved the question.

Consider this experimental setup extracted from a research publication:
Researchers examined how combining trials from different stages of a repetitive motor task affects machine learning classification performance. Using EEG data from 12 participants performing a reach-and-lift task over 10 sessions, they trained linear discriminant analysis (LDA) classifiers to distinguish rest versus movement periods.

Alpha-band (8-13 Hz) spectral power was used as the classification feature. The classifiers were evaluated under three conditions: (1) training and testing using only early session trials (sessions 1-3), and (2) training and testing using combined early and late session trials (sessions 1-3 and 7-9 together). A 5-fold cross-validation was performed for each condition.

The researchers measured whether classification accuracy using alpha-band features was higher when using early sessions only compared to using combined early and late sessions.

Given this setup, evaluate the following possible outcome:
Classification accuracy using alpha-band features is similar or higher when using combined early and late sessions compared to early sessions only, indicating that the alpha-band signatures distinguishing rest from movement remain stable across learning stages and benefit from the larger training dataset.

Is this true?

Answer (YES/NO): NO